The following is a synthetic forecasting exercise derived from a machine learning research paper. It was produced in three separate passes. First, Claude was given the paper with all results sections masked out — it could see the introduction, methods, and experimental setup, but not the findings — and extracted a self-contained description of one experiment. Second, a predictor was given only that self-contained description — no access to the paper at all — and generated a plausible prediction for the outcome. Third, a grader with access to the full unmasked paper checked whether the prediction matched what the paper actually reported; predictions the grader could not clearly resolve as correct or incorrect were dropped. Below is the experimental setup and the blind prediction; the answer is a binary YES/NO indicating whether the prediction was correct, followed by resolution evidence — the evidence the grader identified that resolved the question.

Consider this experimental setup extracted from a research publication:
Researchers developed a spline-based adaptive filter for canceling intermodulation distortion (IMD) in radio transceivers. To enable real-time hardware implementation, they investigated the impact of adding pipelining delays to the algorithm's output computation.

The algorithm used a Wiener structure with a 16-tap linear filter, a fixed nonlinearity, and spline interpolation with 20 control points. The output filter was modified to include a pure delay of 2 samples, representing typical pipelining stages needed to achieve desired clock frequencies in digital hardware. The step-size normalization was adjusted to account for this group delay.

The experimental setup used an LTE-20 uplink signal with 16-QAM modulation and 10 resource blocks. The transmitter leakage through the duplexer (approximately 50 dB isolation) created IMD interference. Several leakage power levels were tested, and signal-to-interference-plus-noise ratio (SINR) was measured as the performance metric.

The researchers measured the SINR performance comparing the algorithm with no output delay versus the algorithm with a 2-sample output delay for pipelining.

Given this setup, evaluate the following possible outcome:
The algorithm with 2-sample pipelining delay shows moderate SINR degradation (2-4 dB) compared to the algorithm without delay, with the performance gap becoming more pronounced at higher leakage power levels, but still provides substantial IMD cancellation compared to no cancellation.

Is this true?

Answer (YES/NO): NO